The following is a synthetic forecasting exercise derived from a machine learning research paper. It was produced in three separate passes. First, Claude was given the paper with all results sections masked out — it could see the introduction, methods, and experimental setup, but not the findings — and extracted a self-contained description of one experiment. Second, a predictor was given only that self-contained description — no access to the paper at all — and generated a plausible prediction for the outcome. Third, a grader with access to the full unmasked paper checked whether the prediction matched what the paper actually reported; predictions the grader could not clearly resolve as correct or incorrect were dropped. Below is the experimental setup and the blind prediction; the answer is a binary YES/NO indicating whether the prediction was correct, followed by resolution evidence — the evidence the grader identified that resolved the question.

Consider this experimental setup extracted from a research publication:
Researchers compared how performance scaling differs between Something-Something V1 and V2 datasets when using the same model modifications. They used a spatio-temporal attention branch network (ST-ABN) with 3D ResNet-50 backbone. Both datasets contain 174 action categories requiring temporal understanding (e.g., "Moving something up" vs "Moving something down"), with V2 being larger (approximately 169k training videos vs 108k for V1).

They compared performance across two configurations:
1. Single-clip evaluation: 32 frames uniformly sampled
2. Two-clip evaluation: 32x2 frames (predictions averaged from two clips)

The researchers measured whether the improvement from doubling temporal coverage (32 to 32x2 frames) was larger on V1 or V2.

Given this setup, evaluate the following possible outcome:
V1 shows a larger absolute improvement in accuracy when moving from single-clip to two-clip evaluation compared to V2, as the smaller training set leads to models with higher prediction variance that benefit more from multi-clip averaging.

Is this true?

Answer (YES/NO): NO